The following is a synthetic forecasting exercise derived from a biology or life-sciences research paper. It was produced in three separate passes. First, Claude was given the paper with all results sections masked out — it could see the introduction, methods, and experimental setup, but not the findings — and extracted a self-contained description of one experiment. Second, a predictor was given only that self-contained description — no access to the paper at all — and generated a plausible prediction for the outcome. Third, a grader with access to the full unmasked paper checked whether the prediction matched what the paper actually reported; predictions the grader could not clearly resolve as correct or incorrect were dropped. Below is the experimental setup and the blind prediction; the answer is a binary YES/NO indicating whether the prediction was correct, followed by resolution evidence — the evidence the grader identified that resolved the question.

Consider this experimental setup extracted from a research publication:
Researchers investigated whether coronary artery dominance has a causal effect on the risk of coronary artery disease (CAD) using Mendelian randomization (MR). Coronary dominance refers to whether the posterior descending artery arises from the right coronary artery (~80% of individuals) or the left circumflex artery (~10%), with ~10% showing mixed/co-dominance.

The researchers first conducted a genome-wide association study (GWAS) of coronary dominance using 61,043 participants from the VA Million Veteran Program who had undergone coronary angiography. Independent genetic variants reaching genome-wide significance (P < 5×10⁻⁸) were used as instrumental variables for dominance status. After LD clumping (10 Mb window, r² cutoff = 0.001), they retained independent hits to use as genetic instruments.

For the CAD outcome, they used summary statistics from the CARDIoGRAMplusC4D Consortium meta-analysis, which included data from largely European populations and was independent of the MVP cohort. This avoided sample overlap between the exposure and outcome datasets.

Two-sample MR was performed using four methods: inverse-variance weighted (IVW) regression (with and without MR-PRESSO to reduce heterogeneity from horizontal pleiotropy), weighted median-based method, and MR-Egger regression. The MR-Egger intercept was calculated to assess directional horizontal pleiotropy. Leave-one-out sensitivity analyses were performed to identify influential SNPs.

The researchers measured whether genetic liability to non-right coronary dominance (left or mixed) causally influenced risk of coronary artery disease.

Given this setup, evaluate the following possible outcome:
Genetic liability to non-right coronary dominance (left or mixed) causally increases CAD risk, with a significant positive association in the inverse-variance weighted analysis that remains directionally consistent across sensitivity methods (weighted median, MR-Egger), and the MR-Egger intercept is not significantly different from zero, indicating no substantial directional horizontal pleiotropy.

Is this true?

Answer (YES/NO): NO